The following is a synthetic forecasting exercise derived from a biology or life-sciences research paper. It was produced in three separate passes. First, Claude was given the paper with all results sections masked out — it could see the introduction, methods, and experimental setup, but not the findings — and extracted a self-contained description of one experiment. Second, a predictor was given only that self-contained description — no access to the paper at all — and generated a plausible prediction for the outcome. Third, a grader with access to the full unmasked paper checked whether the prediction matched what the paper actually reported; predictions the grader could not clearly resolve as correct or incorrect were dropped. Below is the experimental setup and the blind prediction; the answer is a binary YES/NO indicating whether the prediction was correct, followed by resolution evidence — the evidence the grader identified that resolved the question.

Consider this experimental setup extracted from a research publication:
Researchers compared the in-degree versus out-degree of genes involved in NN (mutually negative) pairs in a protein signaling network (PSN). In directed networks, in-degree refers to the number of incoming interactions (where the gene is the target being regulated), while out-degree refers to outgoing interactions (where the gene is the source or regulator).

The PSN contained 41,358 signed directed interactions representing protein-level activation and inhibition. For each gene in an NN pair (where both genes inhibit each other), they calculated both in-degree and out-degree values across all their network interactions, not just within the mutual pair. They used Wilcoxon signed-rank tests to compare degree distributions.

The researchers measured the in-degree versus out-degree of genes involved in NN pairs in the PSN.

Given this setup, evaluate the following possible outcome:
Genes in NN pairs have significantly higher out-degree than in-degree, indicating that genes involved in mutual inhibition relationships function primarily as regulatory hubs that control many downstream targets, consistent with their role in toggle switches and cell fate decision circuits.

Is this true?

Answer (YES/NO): YES